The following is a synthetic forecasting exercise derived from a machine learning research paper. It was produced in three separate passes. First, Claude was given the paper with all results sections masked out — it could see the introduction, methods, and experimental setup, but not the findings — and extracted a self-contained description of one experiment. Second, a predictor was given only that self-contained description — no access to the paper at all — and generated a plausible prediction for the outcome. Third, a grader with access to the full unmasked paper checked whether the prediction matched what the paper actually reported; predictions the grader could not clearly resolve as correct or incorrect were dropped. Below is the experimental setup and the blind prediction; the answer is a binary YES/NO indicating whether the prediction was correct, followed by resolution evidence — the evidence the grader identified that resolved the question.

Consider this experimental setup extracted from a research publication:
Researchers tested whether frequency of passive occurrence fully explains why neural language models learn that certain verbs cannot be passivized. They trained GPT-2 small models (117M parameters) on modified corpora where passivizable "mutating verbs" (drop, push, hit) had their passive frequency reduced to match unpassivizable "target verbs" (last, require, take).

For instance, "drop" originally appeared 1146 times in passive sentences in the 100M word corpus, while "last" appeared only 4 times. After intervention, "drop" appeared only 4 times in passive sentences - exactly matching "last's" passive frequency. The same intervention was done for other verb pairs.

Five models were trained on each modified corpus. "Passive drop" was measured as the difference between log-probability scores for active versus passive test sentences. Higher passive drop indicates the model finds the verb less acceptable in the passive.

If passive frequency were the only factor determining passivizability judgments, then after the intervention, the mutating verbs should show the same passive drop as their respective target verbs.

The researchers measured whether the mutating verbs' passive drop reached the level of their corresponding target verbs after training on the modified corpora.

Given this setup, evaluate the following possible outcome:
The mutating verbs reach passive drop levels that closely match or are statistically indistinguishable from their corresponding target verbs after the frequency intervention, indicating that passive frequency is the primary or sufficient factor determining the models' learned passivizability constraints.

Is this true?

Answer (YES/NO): NO